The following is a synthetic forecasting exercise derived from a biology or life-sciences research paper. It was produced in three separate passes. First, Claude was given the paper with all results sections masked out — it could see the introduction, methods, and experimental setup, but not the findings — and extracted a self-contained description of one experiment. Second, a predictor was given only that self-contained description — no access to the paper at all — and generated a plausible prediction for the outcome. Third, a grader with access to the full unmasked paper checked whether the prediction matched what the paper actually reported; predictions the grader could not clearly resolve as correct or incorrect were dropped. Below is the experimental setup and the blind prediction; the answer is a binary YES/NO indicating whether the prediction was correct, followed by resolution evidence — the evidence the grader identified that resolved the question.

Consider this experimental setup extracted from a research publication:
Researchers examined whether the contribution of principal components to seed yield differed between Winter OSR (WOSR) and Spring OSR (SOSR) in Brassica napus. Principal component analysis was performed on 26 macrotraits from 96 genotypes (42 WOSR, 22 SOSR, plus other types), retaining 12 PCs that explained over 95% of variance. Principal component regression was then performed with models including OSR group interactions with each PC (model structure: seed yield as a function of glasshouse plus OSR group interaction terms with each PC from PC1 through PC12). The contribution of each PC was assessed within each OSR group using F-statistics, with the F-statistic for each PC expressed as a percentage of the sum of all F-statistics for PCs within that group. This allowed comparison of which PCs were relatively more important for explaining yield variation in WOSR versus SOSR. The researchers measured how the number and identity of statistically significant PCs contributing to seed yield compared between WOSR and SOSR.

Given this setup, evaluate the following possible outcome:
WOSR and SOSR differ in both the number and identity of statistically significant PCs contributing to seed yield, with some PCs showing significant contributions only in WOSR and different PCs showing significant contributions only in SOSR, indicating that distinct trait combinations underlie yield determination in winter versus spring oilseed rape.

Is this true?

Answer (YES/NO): NO